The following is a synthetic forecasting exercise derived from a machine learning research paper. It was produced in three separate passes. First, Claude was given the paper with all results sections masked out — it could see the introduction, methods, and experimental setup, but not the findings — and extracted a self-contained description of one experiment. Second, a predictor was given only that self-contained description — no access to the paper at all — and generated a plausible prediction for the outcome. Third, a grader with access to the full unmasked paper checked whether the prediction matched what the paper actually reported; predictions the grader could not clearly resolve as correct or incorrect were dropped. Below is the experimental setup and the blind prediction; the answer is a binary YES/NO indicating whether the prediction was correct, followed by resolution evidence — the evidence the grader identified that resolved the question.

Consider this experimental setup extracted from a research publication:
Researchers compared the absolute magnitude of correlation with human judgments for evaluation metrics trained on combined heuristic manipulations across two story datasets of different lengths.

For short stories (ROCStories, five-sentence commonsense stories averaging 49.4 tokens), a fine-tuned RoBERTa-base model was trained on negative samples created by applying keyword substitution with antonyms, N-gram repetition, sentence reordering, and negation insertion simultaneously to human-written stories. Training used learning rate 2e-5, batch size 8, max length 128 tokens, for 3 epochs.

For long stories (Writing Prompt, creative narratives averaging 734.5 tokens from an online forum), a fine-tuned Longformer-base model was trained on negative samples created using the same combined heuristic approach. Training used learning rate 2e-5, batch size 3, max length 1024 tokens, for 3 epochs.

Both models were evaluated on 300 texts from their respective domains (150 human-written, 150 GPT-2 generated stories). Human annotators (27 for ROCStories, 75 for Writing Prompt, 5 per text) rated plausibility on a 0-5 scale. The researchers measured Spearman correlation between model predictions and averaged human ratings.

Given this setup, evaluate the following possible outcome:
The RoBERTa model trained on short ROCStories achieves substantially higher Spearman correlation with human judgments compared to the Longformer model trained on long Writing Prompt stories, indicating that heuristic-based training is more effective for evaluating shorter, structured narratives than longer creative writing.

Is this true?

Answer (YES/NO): NO